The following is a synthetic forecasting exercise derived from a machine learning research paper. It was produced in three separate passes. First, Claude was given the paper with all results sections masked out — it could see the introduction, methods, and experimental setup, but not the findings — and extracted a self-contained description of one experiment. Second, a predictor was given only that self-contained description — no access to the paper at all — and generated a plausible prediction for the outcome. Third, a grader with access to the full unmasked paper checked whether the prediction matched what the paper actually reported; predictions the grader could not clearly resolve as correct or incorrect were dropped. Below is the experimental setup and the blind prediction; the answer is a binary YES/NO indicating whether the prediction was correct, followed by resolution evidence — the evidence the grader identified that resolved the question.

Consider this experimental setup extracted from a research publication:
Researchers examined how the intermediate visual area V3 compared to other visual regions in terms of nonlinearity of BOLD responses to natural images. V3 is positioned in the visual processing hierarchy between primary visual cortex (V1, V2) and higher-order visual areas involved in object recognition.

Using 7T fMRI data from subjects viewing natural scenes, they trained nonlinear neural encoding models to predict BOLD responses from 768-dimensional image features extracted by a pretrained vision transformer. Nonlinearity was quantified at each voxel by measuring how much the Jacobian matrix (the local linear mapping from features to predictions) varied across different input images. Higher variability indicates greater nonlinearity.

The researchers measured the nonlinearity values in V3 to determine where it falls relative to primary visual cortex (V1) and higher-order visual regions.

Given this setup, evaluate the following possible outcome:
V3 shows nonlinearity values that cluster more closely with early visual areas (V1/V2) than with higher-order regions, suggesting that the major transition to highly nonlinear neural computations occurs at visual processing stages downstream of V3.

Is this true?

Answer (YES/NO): NO